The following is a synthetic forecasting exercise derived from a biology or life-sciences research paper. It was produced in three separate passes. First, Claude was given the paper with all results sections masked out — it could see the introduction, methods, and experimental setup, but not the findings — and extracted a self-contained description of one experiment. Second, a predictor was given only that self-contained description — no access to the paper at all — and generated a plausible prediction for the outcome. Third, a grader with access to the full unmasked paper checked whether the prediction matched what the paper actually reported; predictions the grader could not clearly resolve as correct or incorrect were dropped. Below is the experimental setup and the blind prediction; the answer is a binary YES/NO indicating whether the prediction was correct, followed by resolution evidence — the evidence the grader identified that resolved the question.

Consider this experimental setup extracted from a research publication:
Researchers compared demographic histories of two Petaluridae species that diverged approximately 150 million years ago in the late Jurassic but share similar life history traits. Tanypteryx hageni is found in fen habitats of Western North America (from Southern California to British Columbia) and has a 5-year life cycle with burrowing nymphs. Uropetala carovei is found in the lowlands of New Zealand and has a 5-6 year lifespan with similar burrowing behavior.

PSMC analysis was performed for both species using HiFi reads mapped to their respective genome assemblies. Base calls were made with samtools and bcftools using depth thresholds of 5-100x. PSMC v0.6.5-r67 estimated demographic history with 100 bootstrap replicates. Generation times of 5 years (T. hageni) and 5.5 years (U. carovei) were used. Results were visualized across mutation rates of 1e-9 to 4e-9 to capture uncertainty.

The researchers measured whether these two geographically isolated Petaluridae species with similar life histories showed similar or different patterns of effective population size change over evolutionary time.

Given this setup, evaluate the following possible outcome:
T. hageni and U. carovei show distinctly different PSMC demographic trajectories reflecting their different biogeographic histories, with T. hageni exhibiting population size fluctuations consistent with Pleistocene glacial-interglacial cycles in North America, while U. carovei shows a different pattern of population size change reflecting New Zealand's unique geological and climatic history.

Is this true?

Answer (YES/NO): NO